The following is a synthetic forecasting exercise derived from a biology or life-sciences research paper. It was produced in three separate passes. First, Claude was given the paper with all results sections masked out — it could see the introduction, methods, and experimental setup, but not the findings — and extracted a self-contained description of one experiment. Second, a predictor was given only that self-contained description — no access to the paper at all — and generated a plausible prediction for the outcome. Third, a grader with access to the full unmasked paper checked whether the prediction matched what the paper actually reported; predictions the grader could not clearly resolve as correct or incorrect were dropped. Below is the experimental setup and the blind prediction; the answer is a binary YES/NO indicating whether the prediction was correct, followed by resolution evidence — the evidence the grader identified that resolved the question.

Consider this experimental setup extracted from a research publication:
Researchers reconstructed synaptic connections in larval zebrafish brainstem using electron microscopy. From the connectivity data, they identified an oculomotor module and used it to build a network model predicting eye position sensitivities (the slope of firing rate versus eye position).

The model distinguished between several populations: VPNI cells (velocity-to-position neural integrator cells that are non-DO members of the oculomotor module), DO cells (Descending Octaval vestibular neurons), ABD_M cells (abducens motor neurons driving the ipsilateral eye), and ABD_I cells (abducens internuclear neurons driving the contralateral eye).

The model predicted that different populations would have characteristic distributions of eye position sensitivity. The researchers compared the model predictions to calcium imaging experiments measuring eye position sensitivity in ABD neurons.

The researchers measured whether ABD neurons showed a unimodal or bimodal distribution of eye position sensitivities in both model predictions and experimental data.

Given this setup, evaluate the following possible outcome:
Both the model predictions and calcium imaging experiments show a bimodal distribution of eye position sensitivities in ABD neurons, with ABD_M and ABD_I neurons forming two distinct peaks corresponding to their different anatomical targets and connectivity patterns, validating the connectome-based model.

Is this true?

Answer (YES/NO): YES